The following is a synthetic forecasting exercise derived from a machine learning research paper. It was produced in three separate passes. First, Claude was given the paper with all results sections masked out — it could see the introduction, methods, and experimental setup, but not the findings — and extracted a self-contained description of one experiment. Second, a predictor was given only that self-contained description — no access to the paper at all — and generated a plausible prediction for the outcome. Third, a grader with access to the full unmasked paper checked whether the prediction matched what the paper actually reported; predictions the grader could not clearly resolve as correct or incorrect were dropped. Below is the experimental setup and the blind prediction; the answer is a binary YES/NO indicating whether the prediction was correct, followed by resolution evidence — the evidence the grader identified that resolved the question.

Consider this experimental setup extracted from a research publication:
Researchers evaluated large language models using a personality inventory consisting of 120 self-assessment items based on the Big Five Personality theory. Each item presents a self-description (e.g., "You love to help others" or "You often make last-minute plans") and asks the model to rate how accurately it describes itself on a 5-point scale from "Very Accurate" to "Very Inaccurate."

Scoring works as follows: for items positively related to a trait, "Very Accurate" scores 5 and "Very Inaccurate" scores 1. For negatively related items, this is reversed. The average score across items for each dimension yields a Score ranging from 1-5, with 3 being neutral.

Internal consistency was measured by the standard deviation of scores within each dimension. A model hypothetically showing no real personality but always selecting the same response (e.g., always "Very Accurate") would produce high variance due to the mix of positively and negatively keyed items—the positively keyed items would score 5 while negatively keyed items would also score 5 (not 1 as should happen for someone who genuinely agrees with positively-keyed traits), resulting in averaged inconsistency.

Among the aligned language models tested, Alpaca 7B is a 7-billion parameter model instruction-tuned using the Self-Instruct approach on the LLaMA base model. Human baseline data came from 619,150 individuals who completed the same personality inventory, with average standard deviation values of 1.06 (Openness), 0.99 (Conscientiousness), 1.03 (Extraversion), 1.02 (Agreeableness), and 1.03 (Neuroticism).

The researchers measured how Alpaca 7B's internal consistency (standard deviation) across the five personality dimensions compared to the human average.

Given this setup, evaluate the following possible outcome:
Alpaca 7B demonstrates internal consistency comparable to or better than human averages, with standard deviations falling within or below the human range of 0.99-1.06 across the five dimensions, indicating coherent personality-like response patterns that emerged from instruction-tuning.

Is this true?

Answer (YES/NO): YES